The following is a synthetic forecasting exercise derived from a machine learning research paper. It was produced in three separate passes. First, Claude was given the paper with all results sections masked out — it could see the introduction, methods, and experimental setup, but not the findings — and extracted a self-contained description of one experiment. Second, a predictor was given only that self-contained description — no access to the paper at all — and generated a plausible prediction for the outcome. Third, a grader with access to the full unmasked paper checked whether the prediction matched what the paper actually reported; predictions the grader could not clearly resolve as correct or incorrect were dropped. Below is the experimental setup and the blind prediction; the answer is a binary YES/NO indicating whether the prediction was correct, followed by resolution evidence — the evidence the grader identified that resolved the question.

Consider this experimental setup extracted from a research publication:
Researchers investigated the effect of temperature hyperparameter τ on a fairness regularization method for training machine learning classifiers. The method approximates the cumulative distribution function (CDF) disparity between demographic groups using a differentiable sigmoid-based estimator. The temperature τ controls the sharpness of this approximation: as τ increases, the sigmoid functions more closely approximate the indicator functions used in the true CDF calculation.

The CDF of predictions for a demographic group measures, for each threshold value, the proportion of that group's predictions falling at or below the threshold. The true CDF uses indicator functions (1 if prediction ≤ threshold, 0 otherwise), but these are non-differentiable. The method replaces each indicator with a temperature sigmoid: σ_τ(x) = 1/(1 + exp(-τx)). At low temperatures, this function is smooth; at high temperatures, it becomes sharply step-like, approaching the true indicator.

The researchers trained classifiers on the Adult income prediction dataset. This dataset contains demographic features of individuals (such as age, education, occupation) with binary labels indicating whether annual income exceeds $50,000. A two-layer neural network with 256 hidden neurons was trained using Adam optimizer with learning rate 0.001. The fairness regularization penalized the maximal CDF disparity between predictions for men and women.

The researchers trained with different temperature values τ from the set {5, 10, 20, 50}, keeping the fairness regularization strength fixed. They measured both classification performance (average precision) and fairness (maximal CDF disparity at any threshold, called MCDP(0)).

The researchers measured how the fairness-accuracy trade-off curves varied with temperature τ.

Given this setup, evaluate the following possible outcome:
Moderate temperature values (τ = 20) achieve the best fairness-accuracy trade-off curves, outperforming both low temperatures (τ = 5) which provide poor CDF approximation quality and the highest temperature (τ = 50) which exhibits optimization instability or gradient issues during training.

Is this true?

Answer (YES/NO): YES